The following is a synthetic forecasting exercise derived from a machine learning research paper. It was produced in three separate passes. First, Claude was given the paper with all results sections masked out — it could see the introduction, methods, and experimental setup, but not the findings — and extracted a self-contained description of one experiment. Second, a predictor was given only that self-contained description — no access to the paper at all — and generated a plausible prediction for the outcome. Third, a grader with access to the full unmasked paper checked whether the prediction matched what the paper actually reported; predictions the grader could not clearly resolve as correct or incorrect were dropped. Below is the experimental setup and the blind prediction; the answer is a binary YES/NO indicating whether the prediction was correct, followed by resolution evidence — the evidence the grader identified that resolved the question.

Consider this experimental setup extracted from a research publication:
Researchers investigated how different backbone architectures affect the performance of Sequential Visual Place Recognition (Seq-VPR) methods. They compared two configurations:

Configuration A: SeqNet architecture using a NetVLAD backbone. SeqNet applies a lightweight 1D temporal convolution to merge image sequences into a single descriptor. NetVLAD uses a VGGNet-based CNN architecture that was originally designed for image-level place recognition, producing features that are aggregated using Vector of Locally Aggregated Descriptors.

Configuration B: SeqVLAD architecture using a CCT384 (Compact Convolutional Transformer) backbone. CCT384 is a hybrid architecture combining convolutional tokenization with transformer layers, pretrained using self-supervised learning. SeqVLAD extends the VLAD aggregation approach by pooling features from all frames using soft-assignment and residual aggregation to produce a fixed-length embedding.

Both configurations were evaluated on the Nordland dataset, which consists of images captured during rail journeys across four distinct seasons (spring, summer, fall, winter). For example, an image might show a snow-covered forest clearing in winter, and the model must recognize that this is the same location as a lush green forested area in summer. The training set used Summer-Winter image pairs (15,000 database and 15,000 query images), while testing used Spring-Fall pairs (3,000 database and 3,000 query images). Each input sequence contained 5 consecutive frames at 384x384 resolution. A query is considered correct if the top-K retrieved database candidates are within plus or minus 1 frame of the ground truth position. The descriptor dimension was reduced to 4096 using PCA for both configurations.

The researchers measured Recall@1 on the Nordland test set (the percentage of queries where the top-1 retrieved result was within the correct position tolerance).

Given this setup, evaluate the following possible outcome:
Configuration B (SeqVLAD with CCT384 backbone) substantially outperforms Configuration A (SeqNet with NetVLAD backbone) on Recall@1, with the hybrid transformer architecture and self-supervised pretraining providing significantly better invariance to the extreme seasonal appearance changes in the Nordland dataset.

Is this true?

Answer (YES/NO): YES